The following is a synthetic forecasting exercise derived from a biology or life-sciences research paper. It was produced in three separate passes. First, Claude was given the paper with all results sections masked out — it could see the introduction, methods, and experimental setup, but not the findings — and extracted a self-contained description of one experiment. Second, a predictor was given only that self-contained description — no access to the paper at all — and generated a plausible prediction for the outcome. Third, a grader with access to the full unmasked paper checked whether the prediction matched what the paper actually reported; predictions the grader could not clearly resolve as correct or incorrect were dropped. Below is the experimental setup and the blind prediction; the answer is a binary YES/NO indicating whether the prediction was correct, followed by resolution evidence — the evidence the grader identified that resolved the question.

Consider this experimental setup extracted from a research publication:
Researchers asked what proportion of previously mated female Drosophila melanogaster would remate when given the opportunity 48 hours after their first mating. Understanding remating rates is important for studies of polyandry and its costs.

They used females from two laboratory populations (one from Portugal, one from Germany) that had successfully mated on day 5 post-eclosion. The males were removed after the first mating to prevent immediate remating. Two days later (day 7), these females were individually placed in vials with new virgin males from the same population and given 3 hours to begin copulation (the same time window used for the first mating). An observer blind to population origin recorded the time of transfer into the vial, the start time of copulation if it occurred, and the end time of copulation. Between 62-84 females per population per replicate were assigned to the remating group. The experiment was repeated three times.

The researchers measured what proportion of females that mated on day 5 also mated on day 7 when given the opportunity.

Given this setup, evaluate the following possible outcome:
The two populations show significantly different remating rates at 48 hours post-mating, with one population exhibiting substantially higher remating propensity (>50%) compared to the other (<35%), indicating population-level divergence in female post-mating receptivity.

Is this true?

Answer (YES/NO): NO